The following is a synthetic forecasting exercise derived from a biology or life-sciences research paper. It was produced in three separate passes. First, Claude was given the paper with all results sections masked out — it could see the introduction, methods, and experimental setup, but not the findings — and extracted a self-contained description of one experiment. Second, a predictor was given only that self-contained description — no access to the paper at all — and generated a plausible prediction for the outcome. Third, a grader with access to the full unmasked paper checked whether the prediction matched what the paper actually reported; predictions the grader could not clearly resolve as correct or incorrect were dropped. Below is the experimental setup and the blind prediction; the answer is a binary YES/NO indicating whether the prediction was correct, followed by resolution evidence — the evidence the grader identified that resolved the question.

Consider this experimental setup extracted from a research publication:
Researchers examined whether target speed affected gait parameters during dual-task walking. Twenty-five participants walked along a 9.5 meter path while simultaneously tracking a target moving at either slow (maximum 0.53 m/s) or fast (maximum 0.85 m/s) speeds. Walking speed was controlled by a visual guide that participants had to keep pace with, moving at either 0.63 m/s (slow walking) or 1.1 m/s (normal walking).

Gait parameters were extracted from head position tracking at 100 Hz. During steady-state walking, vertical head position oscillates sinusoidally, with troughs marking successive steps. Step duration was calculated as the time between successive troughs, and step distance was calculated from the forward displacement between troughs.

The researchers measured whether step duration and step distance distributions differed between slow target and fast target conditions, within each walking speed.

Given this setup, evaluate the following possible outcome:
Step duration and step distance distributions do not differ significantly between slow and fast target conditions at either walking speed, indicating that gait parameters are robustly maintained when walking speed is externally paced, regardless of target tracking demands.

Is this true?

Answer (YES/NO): NO